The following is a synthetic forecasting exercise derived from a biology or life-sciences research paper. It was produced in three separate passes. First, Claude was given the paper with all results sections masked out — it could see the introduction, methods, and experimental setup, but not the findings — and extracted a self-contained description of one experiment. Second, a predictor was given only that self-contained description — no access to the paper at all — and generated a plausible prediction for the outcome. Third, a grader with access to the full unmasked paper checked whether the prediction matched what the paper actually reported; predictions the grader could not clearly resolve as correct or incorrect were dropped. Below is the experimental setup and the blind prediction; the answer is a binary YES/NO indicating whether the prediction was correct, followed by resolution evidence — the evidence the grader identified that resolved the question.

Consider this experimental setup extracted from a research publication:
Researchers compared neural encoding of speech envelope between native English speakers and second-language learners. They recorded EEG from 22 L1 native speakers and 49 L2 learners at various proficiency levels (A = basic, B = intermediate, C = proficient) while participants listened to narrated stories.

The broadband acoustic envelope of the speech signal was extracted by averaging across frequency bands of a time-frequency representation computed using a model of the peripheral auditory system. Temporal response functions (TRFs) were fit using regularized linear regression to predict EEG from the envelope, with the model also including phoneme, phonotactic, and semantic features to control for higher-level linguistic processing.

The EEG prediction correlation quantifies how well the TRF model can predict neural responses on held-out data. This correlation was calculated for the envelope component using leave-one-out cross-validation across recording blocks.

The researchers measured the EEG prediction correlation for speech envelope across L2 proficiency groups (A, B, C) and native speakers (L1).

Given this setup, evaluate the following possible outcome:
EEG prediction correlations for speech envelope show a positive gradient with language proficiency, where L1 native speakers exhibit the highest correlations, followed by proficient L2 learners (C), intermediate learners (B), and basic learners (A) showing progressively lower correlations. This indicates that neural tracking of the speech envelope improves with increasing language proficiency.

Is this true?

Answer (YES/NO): NO